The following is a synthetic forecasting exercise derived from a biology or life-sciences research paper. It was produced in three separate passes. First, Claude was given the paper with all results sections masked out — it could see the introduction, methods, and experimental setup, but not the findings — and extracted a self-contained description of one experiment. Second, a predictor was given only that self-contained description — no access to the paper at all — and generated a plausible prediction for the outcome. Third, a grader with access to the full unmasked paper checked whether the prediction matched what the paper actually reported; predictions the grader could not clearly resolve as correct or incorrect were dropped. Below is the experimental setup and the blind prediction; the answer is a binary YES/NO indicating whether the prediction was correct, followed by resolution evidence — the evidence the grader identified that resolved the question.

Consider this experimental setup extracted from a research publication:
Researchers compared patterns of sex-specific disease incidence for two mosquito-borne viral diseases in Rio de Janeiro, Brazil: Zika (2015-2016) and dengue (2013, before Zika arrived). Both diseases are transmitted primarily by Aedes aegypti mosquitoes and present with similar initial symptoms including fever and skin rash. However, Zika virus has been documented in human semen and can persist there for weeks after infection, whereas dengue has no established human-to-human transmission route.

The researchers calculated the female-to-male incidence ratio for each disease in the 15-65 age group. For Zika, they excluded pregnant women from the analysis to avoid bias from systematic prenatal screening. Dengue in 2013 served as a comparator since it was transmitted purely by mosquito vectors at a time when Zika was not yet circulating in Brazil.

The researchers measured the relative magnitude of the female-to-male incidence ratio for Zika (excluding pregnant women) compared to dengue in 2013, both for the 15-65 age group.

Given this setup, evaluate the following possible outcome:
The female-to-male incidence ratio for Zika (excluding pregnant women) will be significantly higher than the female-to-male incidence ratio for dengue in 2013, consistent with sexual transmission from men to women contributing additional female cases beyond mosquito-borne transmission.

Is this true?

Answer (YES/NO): YES